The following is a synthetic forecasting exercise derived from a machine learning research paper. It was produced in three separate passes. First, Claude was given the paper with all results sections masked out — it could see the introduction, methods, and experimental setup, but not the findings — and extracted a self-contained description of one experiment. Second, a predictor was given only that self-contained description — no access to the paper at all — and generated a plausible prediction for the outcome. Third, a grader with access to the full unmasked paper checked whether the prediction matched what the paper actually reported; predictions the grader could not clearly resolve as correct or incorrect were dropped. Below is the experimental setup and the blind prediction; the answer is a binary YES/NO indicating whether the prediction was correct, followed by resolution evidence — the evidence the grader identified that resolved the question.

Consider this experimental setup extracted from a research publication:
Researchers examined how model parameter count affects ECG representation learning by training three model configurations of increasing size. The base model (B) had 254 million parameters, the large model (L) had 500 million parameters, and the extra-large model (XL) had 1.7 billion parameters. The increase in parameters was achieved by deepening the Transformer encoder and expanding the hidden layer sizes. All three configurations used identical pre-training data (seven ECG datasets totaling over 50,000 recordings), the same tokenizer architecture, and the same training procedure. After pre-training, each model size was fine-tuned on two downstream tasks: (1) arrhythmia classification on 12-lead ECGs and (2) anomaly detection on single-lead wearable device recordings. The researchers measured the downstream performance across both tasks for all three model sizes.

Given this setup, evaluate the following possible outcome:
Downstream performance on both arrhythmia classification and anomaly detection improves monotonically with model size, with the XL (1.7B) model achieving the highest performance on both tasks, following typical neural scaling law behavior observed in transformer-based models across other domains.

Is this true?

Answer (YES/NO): NO